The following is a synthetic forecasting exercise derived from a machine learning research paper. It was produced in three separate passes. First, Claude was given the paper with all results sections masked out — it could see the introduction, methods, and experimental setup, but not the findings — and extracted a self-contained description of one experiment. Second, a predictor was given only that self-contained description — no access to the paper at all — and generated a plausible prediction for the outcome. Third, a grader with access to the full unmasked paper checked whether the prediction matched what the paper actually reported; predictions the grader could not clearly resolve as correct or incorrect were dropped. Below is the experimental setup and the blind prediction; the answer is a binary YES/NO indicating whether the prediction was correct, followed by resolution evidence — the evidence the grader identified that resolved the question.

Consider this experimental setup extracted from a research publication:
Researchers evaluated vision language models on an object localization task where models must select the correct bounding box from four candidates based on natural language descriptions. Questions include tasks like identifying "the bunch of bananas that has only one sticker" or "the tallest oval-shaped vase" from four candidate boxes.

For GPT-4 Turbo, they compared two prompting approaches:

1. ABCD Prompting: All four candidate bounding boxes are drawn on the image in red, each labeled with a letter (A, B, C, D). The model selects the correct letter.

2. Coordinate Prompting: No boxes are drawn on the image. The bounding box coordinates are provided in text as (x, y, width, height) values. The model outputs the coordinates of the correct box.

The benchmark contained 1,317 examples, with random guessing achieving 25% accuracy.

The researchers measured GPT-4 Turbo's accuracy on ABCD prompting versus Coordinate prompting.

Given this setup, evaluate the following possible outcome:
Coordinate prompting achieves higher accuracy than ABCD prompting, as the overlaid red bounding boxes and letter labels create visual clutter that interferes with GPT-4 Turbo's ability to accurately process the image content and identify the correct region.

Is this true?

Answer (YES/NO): NO